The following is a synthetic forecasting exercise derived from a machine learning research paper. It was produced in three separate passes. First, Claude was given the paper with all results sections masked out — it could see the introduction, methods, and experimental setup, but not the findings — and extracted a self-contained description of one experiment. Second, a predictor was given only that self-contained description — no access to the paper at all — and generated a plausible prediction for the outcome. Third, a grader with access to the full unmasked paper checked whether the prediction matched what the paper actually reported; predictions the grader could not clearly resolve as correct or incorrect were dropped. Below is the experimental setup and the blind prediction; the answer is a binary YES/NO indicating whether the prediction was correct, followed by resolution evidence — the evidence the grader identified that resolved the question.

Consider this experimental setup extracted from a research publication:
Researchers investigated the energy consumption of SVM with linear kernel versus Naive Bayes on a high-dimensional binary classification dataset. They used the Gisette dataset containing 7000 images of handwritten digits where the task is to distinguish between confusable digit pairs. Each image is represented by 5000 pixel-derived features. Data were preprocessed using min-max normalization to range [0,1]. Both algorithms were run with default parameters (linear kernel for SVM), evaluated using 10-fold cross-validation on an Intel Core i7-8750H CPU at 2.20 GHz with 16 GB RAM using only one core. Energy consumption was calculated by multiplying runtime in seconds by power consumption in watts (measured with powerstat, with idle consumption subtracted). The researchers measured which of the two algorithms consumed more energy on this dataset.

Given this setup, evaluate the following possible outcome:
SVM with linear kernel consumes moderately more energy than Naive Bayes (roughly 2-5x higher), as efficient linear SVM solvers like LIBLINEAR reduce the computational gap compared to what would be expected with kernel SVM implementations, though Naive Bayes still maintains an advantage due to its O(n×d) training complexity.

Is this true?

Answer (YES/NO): NO